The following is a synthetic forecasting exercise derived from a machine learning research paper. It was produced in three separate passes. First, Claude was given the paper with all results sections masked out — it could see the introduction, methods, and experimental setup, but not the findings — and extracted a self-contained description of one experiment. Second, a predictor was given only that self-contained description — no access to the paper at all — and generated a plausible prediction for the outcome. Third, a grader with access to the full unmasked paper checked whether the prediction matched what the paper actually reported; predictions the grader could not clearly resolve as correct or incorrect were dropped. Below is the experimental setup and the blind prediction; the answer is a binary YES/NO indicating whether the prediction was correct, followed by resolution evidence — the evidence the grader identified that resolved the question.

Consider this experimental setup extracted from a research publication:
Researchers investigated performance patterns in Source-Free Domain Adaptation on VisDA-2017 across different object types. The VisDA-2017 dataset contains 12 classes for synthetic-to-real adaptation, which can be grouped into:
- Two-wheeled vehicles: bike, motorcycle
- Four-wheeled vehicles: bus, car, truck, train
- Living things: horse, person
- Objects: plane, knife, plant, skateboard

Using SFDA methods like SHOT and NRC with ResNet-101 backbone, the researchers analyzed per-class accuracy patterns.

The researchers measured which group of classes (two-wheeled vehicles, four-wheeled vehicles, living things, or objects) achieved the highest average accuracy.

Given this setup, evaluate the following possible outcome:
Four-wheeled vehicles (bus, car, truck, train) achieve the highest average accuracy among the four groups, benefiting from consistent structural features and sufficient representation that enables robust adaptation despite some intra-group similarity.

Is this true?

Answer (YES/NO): NO